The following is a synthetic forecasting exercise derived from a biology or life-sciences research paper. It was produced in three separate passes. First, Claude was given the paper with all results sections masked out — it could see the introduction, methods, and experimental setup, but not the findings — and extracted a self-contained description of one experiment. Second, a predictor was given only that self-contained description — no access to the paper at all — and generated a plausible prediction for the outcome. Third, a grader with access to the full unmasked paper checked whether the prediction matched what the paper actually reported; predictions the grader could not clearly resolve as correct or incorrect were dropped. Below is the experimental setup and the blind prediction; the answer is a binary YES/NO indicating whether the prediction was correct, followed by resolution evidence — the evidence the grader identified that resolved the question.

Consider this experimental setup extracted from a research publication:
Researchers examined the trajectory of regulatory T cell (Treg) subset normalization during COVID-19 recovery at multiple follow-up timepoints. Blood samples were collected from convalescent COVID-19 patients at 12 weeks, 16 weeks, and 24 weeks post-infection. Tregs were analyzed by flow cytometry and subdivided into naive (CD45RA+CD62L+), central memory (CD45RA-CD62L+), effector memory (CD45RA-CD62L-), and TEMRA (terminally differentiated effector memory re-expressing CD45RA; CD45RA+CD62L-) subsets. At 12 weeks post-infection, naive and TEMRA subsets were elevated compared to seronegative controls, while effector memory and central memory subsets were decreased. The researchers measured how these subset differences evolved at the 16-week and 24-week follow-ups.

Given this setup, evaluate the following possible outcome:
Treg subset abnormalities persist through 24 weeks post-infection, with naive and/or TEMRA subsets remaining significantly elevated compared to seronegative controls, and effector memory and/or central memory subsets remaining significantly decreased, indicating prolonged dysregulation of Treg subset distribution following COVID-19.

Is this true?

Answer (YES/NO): NO